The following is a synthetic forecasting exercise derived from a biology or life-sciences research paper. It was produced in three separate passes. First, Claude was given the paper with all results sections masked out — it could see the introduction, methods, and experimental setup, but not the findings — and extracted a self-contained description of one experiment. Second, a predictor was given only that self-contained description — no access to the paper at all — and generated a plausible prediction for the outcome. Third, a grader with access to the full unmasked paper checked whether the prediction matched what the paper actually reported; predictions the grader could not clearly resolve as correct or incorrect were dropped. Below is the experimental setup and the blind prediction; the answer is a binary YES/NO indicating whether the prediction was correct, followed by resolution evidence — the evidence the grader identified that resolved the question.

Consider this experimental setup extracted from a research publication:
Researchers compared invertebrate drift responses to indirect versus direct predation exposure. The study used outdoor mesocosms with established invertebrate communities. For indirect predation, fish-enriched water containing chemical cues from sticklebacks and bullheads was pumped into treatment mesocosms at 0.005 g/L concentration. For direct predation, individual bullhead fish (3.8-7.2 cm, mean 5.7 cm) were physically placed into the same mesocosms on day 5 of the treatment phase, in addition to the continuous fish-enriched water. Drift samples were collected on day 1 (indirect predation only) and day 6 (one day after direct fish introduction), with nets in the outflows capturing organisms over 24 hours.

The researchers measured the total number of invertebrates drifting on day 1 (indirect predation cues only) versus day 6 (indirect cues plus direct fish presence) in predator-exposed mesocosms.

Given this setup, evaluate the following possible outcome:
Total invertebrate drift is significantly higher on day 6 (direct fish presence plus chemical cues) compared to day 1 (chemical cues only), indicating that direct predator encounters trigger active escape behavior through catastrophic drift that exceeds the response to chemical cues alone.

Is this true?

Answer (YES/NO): NO